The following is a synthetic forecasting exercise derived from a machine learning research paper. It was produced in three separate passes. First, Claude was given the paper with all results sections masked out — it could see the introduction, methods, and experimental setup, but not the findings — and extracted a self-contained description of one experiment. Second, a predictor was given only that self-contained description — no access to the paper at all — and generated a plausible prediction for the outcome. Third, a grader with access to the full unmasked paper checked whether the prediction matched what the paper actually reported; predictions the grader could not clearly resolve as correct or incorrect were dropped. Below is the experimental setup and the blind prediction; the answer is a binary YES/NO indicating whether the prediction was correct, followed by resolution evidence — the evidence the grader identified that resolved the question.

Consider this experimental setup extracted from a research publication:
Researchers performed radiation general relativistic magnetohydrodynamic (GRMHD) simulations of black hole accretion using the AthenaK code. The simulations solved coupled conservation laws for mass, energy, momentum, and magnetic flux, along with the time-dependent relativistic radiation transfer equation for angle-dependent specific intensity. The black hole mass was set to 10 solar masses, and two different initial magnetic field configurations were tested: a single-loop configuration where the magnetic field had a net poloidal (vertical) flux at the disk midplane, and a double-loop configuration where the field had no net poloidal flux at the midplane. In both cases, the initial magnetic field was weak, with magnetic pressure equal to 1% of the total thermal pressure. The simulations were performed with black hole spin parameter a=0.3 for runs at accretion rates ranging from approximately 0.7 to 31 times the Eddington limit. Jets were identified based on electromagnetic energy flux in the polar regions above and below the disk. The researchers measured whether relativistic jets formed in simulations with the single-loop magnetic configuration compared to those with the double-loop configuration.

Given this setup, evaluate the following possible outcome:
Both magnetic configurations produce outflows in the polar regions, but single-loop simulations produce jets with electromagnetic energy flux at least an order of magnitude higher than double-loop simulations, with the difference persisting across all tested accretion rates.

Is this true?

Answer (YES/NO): NO